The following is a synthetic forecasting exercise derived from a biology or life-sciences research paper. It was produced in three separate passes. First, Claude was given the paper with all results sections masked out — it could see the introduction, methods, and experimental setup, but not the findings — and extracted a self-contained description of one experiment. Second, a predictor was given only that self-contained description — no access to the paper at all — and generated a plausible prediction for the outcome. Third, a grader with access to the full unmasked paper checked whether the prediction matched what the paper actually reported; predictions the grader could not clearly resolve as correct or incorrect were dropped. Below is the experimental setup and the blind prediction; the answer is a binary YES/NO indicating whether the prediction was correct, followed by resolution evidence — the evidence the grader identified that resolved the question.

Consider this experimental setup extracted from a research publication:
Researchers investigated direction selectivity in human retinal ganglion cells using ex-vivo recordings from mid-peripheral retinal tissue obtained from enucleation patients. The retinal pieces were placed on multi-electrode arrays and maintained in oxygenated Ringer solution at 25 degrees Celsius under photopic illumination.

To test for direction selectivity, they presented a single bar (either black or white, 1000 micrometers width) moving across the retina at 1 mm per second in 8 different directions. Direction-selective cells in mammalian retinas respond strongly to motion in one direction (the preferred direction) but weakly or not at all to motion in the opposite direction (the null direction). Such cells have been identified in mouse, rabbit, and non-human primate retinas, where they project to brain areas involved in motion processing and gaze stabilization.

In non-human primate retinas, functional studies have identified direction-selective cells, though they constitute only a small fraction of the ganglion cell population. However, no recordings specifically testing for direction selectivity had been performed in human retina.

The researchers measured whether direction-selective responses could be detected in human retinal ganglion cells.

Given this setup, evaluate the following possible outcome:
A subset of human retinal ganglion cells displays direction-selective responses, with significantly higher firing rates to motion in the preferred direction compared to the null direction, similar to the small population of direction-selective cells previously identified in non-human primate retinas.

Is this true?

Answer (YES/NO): NO